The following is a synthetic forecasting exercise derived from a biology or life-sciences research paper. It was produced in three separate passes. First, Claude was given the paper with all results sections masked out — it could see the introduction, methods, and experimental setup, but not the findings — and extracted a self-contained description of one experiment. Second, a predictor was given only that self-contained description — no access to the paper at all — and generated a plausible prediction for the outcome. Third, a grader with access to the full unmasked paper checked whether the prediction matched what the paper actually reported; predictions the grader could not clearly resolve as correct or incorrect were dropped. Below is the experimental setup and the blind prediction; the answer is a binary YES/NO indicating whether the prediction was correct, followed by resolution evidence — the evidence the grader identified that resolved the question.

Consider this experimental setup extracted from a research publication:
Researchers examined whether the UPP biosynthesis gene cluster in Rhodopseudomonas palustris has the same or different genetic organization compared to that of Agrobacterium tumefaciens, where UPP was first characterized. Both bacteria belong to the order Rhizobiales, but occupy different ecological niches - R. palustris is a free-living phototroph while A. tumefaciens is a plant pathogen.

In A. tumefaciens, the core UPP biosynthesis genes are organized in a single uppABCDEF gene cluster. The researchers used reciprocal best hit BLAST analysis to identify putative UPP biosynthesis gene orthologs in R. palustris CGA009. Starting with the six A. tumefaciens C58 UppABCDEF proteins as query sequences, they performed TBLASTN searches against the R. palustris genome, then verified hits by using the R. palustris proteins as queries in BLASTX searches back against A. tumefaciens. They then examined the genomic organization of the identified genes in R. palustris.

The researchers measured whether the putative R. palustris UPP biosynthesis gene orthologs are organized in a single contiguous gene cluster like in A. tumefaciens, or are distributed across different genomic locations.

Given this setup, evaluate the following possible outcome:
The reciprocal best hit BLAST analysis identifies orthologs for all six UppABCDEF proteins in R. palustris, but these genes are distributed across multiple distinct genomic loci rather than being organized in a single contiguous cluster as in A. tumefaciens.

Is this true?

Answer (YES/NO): YES